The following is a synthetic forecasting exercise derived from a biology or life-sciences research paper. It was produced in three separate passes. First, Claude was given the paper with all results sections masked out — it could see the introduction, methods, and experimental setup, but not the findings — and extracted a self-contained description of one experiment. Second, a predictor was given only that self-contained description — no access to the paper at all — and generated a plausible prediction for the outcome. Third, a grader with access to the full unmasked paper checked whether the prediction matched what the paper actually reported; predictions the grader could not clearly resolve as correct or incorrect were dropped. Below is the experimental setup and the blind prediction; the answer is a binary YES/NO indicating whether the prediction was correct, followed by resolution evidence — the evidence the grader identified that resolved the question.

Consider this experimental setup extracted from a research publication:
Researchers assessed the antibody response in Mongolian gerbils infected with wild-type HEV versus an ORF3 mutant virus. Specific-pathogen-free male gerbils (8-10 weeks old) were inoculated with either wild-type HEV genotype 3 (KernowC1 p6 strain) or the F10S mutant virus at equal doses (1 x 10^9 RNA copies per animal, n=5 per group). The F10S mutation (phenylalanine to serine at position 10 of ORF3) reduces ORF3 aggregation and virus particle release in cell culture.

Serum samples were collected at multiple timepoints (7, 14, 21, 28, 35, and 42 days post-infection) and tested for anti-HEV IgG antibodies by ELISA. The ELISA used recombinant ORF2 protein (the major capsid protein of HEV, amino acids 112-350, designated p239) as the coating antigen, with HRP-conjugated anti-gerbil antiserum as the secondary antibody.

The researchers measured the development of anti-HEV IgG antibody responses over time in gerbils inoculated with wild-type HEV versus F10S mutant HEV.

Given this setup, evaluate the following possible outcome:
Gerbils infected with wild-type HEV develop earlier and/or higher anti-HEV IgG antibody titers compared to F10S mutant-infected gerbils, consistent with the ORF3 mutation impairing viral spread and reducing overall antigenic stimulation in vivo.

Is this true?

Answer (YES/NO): YES